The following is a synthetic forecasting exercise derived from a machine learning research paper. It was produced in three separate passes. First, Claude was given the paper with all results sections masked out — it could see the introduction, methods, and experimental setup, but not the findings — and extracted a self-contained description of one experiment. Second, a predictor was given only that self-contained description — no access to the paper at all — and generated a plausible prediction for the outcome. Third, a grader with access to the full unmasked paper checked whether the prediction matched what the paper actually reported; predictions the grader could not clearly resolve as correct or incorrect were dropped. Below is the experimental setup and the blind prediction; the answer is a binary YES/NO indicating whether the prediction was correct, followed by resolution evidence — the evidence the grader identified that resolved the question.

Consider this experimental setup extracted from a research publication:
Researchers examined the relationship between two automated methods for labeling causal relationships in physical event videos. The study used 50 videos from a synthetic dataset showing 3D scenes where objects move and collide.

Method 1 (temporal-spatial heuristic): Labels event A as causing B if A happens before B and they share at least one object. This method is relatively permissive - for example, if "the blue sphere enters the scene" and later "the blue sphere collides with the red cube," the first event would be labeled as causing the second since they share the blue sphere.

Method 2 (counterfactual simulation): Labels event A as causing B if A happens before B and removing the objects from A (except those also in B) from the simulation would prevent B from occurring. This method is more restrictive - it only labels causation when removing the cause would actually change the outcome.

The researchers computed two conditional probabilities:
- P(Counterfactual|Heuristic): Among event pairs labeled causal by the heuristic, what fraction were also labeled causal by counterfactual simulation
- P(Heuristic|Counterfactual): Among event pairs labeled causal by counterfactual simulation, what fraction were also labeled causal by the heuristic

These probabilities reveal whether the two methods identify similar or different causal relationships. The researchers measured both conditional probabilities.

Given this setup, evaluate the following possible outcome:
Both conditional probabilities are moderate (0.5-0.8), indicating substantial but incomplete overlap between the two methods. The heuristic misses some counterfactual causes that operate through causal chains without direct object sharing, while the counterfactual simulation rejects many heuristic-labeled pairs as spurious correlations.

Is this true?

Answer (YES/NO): NO